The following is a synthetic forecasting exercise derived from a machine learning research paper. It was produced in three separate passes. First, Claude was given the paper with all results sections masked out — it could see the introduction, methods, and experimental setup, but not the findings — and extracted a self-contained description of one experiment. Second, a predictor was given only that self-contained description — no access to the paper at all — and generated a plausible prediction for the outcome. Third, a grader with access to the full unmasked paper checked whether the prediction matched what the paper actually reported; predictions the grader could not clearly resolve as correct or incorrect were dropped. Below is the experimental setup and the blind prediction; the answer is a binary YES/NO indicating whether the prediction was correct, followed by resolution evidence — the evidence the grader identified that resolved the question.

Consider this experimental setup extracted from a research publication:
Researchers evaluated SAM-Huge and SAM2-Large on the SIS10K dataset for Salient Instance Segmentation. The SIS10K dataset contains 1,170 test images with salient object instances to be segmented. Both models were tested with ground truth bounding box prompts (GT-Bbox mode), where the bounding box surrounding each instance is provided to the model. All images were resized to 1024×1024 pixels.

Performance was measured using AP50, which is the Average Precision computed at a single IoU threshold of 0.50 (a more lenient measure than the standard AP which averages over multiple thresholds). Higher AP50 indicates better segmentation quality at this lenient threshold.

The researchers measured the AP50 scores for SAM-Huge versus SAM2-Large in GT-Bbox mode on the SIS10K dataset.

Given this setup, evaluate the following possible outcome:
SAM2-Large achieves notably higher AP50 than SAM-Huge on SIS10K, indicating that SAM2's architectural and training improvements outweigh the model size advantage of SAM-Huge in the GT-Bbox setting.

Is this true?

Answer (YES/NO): NO